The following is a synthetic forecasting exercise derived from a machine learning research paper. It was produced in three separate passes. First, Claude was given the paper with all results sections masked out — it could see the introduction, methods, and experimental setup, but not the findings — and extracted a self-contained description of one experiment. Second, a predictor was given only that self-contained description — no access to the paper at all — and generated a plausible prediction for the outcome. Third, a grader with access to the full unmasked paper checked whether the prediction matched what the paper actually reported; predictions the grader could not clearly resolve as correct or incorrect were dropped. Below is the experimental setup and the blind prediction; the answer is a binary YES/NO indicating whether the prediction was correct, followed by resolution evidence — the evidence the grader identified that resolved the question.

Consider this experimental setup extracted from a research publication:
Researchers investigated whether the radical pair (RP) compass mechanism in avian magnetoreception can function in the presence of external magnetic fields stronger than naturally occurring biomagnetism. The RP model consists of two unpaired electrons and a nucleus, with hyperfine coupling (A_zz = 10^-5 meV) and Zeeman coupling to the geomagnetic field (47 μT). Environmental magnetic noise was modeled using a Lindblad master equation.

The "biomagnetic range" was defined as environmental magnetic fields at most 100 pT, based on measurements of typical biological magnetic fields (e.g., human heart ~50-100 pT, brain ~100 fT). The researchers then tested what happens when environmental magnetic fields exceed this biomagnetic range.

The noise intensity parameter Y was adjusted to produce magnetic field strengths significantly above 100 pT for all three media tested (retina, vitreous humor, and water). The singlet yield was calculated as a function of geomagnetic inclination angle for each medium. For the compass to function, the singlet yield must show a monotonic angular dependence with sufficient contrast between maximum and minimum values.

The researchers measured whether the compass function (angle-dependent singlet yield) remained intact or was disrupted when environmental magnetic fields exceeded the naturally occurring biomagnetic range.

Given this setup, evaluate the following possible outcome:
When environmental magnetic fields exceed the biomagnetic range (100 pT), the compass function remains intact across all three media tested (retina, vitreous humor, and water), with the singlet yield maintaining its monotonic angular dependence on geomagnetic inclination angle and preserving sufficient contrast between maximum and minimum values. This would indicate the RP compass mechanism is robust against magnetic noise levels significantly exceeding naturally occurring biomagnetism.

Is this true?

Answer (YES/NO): NO